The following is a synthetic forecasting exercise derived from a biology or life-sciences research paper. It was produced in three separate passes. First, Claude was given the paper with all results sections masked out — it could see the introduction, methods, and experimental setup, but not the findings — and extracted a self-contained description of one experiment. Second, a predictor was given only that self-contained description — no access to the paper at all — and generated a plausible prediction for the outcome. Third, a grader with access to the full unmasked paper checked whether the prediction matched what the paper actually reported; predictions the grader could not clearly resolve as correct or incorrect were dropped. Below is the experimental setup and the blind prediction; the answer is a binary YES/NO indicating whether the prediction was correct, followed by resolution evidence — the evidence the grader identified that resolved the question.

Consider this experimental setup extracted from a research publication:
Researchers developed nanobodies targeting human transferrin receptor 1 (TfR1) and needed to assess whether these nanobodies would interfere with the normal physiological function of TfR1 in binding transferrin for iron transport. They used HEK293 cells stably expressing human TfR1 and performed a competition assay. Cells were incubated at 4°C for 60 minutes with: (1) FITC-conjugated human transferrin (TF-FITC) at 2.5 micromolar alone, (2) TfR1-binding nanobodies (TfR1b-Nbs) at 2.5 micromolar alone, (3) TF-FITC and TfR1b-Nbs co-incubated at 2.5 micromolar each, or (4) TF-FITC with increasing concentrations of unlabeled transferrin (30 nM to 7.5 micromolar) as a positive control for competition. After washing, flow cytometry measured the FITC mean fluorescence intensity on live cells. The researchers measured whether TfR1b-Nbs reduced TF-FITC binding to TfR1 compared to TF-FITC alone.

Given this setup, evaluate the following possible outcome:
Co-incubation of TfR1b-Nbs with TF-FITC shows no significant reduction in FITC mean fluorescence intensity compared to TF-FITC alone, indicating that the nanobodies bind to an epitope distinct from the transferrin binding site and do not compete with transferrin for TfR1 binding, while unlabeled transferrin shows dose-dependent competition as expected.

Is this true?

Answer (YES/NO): NO